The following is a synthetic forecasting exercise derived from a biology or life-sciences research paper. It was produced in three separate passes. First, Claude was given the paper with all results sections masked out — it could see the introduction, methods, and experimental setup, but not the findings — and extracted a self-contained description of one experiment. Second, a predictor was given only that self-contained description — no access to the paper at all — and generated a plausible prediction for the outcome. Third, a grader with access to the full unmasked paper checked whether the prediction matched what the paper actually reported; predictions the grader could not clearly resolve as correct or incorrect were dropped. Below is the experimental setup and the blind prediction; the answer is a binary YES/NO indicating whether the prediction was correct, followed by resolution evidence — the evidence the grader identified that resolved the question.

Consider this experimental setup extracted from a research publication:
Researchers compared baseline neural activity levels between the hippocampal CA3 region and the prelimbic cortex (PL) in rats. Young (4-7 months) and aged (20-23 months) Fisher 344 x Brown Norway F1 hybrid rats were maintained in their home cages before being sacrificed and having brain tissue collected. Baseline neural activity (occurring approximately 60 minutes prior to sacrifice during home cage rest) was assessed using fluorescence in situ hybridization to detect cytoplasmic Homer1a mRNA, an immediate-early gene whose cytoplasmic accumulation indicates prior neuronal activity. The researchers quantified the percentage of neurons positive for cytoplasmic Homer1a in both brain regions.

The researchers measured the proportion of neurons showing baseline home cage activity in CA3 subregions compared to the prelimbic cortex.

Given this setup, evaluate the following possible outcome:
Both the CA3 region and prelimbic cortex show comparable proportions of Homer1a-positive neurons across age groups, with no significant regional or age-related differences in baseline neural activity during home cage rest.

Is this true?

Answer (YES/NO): NO